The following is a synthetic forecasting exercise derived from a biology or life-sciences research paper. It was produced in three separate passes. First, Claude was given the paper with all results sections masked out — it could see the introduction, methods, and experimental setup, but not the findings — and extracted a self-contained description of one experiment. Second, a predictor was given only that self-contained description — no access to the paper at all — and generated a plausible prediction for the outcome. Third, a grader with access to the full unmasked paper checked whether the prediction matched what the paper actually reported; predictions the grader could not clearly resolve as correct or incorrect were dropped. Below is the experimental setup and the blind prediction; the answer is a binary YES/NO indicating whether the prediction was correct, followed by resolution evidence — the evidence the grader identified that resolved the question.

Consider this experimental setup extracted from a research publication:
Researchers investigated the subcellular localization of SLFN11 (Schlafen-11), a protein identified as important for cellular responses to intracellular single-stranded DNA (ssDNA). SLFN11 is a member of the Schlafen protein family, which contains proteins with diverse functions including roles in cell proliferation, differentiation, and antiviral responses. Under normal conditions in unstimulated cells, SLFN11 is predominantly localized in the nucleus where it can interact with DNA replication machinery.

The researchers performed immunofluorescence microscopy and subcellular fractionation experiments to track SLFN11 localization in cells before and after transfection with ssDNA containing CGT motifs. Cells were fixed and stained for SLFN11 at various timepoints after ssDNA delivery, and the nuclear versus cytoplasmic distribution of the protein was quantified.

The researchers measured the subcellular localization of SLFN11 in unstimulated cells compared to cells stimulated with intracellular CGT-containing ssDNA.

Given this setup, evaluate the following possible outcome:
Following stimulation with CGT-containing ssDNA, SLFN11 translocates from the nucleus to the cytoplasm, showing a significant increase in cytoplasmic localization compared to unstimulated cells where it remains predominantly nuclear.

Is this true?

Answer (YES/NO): YES